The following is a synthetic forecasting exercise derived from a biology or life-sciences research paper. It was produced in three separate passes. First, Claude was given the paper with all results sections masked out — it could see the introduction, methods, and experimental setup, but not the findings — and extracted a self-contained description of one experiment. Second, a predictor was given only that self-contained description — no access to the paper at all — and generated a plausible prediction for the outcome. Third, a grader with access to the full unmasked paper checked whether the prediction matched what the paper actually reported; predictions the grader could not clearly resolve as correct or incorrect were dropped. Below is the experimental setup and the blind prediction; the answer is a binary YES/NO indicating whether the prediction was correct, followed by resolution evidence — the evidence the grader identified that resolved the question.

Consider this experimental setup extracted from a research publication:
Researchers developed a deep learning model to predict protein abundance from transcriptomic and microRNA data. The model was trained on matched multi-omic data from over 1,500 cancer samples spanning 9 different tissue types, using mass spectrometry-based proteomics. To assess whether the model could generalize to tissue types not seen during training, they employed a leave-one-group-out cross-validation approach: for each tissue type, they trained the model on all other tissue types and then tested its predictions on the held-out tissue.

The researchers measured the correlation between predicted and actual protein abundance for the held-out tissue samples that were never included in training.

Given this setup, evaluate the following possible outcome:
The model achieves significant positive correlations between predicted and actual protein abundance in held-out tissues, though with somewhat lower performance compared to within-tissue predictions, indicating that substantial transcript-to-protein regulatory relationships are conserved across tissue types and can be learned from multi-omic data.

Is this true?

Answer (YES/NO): NO